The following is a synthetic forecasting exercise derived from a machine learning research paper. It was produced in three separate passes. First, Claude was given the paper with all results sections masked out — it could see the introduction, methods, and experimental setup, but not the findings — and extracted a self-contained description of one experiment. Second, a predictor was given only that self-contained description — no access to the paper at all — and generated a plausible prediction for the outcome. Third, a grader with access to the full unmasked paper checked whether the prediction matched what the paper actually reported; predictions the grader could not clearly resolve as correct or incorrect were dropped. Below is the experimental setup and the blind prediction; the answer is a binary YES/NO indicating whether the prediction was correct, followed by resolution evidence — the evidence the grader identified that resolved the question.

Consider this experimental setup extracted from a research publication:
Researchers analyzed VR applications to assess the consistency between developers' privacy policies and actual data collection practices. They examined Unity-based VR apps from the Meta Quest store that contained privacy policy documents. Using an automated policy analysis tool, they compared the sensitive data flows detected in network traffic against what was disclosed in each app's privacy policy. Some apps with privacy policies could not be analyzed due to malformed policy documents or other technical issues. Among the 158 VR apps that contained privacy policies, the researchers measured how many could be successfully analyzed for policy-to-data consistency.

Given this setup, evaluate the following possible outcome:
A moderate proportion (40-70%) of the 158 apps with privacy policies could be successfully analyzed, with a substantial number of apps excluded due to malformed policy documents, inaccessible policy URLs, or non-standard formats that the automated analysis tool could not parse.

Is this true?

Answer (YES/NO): NO